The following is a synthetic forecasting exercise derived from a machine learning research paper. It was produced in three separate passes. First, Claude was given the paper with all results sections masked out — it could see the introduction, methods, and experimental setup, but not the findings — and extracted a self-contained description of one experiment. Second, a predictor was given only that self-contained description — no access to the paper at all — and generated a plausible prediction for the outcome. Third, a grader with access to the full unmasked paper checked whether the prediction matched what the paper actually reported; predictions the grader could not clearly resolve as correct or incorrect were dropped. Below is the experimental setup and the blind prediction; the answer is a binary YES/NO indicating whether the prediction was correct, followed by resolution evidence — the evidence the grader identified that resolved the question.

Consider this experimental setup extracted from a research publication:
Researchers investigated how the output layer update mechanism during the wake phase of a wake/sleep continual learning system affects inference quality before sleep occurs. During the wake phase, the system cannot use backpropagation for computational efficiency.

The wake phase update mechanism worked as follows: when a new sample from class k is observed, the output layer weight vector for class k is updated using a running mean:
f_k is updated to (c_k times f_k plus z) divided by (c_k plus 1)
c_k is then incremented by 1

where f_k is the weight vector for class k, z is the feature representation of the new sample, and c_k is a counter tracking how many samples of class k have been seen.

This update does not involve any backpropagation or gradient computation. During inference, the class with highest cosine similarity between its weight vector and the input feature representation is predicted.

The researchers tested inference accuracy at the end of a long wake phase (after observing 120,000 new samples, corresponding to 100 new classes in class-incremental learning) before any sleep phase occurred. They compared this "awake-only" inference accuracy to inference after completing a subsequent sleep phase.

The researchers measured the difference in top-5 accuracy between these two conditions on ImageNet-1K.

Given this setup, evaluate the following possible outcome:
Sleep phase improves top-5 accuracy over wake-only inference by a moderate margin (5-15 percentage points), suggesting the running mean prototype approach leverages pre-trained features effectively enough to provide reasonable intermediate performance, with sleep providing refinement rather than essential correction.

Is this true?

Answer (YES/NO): NO